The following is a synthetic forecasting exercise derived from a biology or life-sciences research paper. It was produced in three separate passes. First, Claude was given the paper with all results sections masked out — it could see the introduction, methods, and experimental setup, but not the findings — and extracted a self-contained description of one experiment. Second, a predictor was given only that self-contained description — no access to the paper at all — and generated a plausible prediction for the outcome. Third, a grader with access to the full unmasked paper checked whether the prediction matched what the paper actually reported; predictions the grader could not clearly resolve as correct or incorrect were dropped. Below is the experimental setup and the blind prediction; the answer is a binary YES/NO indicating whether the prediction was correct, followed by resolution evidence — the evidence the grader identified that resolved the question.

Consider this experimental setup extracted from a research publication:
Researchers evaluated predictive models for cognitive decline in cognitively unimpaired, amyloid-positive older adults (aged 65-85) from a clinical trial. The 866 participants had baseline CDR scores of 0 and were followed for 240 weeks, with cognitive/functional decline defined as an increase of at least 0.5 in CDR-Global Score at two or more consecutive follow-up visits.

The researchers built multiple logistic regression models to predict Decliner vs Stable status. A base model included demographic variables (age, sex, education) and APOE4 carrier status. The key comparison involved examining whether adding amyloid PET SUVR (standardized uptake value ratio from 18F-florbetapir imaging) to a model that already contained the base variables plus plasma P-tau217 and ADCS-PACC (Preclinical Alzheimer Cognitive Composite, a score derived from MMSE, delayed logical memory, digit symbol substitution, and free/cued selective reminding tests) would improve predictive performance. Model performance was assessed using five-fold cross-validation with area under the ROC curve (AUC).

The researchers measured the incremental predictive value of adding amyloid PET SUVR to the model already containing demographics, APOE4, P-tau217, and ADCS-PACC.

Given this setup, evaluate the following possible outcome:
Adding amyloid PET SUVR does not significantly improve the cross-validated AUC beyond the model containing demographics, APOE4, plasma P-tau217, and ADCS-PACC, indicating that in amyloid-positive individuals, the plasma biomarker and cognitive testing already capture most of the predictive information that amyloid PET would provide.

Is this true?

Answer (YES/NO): YES